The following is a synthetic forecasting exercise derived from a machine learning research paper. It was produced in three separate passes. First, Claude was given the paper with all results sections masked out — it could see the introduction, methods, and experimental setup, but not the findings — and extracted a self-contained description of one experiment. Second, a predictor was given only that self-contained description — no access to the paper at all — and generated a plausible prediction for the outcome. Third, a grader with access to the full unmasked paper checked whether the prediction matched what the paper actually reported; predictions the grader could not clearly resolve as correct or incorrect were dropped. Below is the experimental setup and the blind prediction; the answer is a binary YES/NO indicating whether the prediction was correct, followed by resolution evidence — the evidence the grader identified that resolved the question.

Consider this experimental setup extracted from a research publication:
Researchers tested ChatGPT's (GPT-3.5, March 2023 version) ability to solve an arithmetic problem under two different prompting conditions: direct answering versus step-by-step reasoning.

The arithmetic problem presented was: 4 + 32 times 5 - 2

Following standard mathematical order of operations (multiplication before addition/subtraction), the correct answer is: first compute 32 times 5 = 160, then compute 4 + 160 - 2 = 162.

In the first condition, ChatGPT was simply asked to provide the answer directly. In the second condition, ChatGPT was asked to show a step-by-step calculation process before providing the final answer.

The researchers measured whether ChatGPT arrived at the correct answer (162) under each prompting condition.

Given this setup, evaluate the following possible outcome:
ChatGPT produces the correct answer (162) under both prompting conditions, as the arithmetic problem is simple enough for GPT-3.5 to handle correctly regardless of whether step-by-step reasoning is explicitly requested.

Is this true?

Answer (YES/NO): NO